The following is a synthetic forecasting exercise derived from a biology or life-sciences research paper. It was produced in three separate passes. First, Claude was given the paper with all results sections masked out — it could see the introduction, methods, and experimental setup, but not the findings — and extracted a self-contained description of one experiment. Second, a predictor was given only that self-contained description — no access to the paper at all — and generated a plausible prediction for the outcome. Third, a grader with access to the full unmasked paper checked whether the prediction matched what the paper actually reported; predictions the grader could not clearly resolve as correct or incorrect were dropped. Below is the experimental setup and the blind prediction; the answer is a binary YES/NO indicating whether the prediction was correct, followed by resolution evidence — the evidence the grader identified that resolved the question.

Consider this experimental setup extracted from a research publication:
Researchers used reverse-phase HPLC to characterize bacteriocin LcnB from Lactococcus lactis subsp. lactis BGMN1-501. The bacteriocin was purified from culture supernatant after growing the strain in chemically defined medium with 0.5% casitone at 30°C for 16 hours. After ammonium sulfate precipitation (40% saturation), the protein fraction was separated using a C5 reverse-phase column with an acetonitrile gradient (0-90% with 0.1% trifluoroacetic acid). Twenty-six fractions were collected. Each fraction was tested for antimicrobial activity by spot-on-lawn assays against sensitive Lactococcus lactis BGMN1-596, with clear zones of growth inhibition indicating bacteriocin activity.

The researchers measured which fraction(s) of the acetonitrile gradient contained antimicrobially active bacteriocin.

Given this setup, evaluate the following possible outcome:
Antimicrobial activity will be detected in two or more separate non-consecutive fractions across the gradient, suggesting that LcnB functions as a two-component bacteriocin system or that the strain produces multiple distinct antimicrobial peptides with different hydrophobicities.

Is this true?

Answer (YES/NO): NO